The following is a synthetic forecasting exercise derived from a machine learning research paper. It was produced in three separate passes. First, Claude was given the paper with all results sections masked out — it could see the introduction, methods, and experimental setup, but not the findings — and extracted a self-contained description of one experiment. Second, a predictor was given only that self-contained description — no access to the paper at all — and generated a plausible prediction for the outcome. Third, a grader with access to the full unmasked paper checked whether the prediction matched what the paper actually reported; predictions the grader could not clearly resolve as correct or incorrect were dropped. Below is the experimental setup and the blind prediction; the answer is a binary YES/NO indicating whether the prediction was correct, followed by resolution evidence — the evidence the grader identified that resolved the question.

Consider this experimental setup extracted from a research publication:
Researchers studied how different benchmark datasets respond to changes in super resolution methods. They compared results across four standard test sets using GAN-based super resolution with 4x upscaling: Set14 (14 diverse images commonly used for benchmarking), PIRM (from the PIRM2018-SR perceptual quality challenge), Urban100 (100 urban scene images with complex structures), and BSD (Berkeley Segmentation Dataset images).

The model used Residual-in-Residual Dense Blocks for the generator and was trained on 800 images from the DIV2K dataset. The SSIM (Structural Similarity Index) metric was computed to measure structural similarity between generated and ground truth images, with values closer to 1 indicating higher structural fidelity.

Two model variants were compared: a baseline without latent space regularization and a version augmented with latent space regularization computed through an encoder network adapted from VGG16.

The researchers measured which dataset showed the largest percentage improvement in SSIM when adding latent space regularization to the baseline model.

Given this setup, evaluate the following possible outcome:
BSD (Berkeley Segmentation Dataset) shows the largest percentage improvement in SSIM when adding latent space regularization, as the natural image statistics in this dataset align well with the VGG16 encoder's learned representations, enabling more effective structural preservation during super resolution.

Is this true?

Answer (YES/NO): NO